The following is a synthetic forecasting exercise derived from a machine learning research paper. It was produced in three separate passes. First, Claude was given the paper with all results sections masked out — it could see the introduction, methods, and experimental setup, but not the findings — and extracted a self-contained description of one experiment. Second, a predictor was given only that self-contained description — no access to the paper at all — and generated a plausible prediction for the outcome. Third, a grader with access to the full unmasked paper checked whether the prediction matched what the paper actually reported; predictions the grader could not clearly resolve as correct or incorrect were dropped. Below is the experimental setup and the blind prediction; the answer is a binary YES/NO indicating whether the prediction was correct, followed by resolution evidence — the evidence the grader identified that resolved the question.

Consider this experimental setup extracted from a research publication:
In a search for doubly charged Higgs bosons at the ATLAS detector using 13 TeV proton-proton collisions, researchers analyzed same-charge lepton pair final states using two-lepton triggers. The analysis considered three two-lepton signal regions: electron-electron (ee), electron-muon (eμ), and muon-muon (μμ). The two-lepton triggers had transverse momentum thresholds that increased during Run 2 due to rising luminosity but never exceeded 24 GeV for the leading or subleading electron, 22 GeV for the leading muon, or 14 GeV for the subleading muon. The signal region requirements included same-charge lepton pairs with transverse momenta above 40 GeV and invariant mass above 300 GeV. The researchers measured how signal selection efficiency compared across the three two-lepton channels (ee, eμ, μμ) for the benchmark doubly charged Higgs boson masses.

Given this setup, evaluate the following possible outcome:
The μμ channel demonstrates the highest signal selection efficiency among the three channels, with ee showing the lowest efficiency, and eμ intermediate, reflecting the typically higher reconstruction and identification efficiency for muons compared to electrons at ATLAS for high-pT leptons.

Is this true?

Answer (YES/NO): NO